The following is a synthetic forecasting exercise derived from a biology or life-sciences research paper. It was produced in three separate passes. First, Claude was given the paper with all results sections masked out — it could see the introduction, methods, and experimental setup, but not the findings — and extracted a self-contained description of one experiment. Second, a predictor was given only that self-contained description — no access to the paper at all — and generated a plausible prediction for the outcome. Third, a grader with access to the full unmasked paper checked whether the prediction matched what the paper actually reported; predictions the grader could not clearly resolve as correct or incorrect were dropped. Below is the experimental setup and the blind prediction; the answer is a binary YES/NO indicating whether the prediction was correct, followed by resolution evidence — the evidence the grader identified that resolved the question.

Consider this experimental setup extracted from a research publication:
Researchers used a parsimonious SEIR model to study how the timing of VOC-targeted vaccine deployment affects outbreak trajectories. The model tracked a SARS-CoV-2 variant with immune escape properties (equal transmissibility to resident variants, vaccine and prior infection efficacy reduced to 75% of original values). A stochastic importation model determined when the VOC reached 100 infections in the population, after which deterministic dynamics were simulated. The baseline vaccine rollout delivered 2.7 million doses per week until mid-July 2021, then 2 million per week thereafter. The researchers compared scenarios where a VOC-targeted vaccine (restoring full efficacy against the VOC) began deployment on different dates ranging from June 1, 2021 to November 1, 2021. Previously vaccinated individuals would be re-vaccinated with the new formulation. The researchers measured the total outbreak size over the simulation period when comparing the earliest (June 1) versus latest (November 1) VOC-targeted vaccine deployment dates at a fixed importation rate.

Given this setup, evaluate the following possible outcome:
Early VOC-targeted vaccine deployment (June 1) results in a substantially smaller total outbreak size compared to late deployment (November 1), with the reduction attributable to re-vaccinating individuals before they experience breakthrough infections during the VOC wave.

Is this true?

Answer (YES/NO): YES